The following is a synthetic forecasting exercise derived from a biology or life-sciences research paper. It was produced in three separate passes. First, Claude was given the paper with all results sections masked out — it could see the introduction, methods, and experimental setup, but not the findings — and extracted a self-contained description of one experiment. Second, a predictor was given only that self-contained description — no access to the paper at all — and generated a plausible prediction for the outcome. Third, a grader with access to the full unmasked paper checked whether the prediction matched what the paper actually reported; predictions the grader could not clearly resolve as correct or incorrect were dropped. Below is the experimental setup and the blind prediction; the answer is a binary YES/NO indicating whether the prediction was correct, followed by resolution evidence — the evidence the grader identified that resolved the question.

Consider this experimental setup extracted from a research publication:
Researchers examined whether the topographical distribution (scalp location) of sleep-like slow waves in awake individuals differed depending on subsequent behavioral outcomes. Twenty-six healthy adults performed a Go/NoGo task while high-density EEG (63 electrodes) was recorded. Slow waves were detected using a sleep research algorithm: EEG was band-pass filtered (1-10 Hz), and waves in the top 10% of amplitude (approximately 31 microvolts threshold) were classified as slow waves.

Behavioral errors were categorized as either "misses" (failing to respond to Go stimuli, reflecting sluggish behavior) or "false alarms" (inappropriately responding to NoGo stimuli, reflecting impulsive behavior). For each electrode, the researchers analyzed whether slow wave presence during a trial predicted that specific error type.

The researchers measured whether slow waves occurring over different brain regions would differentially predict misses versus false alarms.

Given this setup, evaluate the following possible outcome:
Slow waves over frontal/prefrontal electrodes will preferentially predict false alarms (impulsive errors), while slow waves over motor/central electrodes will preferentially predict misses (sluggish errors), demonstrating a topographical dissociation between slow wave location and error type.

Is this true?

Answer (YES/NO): NO